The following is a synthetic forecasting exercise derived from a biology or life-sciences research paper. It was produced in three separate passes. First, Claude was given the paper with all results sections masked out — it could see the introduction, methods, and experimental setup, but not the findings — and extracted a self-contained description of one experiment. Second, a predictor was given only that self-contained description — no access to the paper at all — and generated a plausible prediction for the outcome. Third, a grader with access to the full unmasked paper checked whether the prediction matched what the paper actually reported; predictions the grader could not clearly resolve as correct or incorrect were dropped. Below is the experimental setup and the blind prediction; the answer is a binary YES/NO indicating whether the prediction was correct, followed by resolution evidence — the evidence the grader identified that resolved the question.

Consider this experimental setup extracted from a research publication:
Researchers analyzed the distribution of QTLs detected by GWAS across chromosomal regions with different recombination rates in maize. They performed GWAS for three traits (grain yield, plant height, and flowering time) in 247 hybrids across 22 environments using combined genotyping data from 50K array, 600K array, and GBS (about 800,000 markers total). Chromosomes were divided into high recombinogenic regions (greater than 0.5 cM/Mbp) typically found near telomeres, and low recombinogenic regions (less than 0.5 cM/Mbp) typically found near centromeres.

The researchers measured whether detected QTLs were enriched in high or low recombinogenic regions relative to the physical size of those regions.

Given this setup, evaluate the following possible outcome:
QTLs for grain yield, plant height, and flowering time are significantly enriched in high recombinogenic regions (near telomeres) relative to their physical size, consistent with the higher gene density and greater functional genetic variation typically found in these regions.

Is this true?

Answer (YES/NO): YES